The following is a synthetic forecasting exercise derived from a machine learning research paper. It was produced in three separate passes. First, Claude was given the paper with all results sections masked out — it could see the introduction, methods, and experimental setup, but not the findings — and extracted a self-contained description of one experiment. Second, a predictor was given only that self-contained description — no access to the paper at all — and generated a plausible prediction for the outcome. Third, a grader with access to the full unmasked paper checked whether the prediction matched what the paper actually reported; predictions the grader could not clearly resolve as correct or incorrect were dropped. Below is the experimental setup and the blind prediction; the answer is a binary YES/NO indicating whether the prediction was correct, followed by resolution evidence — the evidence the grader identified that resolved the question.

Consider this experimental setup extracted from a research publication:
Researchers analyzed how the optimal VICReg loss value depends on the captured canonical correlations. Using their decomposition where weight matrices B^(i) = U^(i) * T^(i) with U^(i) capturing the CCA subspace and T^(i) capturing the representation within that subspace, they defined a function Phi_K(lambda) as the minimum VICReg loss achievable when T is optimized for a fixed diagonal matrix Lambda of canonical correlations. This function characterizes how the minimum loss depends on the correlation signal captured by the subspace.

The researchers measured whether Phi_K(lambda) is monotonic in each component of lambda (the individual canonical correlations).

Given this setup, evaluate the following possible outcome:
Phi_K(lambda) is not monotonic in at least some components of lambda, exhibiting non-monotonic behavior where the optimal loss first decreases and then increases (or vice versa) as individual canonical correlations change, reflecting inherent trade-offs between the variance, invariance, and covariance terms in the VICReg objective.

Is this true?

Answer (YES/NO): NO